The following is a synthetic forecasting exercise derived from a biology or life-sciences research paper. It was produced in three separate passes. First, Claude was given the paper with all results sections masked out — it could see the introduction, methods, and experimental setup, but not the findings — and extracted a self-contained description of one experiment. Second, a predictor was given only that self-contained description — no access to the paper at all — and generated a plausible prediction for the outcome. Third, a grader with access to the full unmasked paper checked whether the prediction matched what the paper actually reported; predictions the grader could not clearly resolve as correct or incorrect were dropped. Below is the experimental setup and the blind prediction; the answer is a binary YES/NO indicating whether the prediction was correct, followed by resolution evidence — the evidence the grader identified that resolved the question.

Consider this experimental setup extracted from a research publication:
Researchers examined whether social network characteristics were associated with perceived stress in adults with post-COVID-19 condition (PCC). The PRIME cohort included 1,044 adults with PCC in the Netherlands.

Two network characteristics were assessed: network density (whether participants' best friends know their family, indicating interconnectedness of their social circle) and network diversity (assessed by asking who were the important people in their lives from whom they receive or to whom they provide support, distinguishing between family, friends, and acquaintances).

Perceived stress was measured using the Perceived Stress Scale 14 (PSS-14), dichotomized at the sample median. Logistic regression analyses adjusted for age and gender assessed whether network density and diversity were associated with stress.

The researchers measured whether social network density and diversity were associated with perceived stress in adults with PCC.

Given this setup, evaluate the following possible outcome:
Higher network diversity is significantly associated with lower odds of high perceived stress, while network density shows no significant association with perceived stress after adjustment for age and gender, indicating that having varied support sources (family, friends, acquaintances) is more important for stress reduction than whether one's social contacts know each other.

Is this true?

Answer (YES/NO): NO